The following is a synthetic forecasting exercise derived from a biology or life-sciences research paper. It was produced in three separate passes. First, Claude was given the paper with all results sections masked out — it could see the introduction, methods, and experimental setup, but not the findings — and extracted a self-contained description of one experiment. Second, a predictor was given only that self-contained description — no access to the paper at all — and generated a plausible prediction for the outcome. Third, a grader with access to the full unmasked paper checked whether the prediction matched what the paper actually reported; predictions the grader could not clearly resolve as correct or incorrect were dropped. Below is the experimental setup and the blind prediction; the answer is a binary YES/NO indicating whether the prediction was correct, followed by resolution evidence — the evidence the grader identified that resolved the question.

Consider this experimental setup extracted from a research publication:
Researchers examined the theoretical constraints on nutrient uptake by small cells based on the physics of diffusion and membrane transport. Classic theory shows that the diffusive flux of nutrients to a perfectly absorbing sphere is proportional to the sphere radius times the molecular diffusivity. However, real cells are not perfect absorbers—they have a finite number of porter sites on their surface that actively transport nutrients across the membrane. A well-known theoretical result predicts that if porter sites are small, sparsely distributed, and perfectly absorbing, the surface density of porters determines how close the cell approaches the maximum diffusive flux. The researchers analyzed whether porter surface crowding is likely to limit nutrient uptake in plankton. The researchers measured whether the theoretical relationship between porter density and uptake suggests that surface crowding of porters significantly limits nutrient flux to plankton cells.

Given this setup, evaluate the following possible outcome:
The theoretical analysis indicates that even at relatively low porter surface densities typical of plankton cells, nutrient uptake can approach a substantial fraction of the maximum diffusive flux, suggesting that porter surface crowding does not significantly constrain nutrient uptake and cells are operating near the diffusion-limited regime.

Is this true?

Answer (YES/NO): YES